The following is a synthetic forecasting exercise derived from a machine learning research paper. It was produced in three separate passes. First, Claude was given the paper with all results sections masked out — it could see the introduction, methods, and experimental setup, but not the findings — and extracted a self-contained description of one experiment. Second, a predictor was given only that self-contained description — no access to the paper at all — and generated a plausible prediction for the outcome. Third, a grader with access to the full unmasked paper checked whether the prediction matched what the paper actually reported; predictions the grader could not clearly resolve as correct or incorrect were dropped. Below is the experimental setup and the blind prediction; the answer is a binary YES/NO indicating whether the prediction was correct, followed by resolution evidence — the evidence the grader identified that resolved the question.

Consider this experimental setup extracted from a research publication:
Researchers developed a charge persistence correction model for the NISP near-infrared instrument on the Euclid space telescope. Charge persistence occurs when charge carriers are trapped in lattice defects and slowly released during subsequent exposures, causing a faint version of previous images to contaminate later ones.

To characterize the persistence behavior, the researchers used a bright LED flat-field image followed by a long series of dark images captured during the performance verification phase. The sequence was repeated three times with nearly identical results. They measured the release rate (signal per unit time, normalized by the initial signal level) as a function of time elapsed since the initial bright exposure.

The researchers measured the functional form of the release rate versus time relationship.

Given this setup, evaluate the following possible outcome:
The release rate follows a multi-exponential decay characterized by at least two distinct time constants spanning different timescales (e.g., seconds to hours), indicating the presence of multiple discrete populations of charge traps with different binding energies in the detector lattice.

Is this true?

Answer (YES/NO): NO